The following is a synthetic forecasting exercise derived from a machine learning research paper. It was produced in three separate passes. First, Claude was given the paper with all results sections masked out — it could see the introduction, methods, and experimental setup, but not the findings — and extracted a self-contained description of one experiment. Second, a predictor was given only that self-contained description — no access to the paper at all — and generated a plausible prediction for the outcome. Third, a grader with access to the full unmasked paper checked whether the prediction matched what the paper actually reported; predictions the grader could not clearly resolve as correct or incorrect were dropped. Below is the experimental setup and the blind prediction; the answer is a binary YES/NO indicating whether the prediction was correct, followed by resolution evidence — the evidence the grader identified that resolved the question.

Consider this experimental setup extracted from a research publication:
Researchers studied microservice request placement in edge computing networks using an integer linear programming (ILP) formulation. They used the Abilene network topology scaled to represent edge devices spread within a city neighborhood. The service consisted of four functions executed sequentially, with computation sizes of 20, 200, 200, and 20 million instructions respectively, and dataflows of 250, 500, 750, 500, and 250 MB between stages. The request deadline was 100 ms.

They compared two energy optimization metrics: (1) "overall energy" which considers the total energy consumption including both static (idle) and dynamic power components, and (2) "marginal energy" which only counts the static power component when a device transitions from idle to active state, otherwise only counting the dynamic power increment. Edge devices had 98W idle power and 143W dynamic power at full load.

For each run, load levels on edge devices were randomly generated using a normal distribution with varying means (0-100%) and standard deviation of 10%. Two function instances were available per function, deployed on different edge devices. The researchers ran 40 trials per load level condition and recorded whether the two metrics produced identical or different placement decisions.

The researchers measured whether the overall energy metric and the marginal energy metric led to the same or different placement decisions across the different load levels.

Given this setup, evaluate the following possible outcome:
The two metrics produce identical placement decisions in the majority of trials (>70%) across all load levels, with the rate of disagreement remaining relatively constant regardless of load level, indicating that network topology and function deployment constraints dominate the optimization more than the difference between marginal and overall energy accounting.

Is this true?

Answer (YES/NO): NO